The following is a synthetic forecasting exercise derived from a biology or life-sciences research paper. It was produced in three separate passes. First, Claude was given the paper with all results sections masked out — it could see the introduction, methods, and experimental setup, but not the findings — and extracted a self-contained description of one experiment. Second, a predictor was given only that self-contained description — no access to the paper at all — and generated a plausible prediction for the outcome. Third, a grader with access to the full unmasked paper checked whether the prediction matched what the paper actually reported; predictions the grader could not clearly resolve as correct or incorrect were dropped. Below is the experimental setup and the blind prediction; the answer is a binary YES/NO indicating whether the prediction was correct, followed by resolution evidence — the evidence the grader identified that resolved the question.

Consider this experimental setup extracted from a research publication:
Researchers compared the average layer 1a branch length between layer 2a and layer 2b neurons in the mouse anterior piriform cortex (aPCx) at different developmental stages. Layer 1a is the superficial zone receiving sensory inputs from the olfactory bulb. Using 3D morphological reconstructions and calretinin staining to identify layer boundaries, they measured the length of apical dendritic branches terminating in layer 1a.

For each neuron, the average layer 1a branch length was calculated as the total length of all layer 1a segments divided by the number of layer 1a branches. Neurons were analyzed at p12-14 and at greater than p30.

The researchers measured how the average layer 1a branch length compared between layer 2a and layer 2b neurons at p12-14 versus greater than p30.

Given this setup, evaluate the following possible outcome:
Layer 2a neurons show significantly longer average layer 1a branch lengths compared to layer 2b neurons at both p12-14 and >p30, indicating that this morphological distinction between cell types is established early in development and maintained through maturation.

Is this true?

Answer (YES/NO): NO